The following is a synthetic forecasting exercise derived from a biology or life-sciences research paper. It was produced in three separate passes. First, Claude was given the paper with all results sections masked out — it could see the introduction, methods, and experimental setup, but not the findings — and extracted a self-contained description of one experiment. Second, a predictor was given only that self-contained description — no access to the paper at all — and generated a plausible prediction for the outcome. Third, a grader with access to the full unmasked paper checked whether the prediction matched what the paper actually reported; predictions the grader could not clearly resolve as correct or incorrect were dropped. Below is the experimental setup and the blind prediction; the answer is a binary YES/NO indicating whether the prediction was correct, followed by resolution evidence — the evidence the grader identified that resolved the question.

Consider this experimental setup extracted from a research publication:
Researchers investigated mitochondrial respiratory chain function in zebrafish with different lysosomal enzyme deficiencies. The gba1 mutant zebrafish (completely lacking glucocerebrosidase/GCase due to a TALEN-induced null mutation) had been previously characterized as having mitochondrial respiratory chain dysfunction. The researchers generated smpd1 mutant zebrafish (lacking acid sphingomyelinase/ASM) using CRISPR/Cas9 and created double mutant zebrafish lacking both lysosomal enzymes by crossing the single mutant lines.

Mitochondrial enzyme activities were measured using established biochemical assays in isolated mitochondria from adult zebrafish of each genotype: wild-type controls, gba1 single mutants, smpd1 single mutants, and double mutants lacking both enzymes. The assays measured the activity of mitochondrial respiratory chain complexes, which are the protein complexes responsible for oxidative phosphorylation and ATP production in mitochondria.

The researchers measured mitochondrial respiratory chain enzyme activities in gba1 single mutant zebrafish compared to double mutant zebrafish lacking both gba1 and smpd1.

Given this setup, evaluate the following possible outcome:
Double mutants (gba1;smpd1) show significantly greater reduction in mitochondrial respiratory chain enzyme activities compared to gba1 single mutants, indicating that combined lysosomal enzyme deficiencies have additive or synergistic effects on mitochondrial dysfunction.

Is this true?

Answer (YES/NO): NO